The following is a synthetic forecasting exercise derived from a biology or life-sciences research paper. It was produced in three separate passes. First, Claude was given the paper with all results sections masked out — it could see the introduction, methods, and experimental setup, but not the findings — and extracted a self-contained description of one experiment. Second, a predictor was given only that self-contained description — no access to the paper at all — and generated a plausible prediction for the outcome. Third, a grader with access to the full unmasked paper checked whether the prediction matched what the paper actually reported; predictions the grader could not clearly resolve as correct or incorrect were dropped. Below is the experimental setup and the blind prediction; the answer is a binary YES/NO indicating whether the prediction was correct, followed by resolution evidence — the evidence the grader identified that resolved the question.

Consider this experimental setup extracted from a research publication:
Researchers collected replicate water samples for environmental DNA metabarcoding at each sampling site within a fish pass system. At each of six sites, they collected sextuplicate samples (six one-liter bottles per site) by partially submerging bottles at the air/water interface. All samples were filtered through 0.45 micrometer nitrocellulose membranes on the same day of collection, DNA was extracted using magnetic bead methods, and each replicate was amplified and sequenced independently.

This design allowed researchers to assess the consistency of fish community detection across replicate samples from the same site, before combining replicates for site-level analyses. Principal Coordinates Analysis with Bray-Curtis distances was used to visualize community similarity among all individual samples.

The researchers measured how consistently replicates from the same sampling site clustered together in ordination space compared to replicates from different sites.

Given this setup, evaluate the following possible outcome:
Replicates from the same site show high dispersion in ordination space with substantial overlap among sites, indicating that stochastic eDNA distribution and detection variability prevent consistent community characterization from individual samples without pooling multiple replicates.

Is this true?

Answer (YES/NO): NO